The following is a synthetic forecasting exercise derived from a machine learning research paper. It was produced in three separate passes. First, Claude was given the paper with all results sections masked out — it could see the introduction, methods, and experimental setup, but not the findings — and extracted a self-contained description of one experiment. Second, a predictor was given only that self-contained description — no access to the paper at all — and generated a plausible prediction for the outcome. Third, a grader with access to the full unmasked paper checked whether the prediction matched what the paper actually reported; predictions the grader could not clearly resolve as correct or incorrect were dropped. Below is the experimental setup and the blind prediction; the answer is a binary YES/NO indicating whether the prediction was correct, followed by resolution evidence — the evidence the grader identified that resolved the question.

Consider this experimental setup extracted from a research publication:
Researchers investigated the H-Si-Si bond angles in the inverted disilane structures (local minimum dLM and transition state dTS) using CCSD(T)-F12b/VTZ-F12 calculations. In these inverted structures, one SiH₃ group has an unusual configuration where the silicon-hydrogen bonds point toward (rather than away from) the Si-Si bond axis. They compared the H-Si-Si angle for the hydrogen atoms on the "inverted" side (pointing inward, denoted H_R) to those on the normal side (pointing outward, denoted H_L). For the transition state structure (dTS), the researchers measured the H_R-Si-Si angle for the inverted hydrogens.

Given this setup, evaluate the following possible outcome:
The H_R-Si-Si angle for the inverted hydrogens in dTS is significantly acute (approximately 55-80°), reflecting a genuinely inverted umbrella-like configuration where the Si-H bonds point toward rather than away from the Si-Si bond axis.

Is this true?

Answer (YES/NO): YES